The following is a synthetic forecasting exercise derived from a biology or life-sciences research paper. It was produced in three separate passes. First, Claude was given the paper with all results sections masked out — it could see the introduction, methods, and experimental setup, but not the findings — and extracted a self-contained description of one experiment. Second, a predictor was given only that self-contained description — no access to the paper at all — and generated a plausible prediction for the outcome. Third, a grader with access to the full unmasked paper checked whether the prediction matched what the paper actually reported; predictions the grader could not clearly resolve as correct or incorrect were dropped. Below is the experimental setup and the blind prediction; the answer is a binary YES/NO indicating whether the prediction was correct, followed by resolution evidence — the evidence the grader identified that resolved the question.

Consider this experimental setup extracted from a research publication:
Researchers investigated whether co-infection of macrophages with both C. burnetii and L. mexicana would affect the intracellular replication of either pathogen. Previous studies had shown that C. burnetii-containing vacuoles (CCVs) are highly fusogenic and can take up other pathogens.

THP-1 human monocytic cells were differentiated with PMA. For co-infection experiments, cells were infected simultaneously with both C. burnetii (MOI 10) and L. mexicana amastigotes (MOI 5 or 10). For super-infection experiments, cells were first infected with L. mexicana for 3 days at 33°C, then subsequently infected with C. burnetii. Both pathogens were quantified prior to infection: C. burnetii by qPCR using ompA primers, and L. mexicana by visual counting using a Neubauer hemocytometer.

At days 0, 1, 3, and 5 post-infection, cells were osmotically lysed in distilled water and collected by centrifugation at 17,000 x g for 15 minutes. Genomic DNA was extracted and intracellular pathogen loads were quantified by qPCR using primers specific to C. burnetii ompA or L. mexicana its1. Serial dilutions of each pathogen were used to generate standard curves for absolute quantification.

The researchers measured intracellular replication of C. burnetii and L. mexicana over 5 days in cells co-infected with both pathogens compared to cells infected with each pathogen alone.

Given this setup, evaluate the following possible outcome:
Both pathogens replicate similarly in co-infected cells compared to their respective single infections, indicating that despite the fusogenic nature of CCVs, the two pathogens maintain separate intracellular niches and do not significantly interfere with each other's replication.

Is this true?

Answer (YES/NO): YES